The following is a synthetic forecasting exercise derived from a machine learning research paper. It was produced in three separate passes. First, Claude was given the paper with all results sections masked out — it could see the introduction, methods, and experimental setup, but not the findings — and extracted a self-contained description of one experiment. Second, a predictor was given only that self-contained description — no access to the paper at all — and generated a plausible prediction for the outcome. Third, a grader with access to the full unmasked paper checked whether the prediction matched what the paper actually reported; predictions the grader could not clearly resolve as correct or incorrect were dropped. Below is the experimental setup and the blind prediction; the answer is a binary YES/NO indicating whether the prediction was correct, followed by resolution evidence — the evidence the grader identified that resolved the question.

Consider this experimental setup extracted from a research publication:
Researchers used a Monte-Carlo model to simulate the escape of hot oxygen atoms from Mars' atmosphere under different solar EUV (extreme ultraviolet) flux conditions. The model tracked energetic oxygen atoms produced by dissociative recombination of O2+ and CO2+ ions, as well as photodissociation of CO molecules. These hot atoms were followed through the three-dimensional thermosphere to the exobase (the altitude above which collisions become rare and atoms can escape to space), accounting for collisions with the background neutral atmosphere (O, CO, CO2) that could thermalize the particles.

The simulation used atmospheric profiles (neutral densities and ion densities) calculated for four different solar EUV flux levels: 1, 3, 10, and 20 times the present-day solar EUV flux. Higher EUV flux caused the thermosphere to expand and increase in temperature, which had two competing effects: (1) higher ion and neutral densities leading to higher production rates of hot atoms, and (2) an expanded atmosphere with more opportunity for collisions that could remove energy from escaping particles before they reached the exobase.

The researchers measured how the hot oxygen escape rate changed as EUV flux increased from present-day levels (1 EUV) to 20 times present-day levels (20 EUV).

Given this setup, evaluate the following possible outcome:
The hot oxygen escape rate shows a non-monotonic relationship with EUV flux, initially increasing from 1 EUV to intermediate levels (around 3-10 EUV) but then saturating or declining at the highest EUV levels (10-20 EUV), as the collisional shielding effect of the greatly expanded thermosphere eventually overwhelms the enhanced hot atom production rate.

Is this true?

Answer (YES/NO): YES